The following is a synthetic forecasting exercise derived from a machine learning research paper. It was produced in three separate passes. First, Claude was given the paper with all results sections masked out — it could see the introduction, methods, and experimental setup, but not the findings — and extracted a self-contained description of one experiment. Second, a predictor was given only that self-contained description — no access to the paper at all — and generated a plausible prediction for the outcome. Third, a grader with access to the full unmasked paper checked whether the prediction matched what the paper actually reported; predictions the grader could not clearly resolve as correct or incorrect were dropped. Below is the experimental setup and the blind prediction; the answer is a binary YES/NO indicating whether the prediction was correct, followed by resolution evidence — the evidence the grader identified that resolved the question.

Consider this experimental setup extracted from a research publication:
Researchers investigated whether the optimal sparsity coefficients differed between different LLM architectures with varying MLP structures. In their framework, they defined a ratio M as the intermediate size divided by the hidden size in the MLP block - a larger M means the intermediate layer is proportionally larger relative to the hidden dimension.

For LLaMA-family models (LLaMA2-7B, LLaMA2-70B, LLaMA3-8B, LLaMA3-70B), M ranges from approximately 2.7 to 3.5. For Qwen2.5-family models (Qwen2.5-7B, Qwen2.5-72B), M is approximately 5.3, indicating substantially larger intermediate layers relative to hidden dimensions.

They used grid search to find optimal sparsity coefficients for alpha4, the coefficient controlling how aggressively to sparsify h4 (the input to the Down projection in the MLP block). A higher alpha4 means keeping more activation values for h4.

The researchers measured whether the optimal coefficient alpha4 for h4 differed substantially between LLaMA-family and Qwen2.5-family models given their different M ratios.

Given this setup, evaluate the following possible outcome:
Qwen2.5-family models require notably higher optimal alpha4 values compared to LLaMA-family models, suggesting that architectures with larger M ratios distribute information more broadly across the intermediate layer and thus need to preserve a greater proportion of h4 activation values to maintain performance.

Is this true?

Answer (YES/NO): NO